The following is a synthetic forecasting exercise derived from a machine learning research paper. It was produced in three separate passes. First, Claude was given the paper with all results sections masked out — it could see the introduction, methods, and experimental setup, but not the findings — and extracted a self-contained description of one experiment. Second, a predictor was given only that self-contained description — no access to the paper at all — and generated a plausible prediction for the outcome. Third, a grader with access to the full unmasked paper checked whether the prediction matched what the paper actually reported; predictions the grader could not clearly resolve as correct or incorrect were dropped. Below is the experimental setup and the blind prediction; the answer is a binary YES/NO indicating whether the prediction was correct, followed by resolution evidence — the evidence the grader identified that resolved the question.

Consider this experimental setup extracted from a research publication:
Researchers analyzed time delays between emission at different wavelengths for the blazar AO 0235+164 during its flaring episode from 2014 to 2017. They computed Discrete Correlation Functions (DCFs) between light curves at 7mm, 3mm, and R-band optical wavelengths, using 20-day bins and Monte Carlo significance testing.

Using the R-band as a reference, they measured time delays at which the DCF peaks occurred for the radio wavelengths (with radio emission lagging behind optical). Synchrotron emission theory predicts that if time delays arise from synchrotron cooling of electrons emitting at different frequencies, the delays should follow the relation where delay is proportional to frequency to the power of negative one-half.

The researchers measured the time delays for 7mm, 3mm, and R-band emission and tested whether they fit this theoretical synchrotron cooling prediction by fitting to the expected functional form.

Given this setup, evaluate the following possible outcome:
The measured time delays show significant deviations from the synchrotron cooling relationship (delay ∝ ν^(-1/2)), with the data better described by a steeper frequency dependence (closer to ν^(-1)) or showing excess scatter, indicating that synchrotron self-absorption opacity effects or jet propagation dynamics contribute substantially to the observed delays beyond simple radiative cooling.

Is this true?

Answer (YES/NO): NO